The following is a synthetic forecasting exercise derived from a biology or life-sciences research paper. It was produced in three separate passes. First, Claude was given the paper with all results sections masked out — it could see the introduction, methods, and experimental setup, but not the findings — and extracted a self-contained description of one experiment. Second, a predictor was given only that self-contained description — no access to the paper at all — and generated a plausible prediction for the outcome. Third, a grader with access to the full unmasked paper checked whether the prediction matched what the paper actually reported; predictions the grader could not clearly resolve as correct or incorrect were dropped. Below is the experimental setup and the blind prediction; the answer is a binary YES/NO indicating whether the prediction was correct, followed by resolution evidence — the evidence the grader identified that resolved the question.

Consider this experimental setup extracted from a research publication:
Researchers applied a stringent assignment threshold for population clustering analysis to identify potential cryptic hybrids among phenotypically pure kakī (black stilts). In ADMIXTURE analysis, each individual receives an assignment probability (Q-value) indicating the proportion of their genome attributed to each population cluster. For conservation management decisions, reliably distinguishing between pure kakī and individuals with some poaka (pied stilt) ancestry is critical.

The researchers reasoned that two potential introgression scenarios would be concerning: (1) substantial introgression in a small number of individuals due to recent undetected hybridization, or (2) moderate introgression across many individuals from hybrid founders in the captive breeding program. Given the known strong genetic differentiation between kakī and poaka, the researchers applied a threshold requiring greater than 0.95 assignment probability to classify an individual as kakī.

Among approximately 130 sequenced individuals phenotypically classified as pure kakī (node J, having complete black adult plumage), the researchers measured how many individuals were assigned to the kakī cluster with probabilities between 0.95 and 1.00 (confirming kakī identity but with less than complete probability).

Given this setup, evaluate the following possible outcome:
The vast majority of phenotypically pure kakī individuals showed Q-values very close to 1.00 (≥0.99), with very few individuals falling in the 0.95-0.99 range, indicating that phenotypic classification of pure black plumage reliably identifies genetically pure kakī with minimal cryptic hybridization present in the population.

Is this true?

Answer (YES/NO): YES